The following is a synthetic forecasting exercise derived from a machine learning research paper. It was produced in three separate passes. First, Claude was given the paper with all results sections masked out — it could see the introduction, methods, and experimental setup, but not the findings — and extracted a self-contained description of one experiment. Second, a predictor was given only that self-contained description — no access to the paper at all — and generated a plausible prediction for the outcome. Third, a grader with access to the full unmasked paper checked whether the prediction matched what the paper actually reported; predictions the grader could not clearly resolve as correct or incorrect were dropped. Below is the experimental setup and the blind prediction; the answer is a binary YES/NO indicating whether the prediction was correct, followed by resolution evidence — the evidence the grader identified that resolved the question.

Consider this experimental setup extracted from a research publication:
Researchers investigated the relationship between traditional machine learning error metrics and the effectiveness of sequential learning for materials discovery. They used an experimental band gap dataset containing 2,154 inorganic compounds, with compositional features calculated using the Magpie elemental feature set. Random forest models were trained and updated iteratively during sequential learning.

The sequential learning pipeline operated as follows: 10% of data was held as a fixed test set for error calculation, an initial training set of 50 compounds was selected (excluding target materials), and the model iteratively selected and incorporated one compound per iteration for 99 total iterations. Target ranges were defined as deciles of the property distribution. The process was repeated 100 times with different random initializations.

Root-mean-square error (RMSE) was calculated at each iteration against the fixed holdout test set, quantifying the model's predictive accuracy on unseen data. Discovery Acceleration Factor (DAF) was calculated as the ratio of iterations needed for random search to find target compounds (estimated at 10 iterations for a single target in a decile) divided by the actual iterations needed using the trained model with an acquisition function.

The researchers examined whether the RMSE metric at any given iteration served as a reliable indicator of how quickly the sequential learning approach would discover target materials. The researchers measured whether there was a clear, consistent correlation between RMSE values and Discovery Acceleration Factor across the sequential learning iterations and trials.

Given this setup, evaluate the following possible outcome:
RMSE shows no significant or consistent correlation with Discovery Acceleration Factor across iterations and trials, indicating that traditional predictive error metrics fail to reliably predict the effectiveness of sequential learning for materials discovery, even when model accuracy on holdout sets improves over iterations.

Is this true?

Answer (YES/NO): YES